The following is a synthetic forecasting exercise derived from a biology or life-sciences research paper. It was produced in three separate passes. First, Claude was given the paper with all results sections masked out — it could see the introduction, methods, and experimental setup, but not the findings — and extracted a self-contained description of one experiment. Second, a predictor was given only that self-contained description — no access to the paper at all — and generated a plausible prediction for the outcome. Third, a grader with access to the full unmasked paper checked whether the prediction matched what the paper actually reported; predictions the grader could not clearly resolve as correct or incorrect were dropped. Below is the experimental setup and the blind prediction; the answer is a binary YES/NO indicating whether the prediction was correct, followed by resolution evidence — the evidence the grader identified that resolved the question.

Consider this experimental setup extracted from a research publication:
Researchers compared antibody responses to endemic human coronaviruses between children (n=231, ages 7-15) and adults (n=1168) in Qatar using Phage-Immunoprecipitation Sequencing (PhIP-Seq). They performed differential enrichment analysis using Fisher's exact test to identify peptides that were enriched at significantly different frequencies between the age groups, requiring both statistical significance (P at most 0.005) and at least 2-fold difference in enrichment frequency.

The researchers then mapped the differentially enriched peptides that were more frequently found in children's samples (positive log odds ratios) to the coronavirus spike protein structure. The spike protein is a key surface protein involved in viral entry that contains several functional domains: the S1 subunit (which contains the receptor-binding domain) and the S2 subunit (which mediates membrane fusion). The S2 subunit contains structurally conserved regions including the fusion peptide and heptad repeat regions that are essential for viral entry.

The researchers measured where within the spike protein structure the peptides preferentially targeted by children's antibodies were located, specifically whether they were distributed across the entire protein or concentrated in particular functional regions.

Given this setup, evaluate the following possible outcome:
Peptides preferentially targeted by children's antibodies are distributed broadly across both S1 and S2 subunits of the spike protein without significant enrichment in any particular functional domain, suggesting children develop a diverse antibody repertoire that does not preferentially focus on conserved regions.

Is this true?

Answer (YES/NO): NO